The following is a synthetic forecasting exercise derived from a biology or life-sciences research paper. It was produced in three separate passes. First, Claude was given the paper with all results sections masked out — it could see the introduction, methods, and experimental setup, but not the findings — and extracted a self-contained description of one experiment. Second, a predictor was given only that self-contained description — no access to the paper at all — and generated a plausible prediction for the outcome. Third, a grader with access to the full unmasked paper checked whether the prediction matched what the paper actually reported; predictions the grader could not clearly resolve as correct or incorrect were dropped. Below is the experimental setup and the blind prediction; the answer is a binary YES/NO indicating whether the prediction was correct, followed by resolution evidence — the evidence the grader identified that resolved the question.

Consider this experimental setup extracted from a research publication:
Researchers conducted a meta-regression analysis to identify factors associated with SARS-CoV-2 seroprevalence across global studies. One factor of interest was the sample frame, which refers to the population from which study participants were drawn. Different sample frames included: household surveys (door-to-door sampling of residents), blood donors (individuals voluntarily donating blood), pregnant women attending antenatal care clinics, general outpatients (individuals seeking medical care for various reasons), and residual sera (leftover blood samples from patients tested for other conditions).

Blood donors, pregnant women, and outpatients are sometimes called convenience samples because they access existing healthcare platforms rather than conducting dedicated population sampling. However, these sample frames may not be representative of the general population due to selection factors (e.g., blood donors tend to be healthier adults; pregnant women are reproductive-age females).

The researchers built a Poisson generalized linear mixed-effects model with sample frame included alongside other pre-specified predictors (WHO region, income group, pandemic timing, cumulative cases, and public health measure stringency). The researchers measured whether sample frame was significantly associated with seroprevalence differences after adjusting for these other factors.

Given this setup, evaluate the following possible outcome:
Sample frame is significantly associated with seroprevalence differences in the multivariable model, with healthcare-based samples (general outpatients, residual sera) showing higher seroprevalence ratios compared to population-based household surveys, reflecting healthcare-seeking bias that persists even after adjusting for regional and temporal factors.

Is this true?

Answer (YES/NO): NO